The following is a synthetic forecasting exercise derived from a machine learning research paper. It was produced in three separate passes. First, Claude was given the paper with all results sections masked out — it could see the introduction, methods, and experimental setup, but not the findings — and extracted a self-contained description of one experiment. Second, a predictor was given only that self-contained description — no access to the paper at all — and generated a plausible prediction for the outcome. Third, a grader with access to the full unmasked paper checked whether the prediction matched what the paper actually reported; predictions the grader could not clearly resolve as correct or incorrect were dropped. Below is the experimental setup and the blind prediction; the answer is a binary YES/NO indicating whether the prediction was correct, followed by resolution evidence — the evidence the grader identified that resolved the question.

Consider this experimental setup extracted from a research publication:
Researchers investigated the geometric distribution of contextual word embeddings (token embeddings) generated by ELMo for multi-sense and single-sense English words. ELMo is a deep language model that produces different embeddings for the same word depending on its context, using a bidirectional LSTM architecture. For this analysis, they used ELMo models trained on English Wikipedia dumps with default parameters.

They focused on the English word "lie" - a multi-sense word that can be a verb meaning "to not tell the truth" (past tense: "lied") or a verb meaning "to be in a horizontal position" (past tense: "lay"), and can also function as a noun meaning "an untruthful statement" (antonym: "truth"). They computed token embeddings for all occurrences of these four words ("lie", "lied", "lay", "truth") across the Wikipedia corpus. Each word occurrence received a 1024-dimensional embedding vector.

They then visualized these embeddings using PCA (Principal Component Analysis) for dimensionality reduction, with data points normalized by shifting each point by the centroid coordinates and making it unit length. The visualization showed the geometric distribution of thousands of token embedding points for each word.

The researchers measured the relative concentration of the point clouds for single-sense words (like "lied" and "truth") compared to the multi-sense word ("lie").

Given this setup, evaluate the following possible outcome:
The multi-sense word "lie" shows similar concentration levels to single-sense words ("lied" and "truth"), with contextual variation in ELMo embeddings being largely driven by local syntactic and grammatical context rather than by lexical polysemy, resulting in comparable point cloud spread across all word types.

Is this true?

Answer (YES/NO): NO